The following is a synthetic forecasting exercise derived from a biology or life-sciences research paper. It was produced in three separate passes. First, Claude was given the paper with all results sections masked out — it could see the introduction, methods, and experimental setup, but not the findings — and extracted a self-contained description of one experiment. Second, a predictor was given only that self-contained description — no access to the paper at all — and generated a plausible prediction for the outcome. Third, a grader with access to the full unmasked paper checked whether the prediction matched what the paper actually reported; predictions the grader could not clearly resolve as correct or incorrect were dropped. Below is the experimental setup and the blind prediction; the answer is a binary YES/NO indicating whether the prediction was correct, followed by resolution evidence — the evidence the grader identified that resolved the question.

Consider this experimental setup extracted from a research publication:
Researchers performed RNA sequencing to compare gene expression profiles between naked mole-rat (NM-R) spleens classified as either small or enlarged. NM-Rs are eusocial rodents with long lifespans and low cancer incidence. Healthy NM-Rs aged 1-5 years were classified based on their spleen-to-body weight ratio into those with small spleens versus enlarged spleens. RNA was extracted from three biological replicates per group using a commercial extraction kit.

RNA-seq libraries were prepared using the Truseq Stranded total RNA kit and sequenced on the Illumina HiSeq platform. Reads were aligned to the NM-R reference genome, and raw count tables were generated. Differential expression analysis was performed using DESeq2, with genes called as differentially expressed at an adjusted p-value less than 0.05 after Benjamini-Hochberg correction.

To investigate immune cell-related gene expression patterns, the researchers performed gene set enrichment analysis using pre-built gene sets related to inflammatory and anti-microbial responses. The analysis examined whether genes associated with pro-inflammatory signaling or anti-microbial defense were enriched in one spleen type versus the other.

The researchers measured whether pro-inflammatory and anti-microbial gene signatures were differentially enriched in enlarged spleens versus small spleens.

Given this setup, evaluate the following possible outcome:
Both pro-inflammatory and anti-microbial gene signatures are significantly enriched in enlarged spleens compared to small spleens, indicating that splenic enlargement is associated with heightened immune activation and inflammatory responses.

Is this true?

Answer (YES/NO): YES